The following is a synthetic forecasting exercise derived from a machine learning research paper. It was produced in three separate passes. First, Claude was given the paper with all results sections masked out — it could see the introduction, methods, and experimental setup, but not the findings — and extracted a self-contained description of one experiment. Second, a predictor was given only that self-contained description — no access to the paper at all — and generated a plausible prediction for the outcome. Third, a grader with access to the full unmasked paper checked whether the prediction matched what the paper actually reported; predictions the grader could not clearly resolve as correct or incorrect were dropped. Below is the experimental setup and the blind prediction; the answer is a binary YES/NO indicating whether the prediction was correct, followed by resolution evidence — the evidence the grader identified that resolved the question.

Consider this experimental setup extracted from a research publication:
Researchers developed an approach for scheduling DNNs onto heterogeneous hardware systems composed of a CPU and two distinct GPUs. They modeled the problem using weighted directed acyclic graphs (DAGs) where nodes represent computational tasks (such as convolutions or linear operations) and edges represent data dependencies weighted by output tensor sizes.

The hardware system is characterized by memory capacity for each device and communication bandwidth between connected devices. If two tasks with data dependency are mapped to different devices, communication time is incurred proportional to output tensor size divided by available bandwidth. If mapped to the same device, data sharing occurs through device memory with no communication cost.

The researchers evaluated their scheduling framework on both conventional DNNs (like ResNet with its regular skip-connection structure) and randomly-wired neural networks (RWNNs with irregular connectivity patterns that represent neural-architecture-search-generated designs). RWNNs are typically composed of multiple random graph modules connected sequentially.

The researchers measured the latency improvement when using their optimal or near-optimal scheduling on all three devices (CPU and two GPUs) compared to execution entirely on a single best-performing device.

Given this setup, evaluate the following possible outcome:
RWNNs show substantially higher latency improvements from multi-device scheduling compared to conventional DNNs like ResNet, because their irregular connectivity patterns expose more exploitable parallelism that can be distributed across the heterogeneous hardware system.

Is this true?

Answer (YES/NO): YES